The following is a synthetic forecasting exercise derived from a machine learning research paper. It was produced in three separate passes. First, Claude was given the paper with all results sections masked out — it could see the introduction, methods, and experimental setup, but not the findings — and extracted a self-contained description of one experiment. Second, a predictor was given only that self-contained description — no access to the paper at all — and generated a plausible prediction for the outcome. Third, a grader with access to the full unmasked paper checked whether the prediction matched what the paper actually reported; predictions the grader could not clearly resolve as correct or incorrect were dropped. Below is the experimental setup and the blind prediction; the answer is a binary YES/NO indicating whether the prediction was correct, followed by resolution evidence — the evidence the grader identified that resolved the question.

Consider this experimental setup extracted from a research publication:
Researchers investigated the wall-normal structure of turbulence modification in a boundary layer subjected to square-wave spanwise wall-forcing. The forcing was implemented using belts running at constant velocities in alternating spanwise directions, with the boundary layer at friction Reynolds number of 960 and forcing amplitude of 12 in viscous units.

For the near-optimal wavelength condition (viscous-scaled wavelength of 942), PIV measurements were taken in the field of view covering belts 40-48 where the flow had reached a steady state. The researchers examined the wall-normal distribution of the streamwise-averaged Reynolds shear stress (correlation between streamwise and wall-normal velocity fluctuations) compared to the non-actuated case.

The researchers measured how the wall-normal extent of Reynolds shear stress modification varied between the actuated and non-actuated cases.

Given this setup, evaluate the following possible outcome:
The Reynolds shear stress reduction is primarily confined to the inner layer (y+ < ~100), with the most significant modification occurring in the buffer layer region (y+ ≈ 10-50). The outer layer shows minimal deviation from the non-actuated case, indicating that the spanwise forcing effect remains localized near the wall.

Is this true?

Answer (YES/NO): NO